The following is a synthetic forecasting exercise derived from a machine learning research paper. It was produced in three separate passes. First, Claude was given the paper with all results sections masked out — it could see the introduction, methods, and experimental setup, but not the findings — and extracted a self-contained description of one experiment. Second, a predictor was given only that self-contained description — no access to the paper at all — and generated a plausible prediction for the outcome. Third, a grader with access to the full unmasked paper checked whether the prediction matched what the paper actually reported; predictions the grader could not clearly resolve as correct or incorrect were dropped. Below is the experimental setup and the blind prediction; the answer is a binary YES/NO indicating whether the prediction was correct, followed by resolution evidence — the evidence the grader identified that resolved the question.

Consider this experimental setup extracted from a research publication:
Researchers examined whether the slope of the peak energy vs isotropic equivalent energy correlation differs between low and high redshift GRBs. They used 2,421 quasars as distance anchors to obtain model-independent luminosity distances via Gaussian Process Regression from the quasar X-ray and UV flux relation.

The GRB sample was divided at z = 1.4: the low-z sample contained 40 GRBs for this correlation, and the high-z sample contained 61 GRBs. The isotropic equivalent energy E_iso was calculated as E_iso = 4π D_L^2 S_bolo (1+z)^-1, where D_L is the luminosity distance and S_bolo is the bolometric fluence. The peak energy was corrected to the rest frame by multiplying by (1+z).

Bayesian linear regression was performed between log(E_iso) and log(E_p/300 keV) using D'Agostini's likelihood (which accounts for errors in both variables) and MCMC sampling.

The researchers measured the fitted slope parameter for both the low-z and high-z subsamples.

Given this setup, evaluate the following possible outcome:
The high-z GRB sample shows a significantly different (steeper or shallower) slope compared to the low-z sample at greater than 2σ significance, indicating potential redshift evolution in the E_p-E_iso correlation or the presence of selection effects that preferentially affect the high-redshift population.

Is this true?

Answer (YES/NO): NO